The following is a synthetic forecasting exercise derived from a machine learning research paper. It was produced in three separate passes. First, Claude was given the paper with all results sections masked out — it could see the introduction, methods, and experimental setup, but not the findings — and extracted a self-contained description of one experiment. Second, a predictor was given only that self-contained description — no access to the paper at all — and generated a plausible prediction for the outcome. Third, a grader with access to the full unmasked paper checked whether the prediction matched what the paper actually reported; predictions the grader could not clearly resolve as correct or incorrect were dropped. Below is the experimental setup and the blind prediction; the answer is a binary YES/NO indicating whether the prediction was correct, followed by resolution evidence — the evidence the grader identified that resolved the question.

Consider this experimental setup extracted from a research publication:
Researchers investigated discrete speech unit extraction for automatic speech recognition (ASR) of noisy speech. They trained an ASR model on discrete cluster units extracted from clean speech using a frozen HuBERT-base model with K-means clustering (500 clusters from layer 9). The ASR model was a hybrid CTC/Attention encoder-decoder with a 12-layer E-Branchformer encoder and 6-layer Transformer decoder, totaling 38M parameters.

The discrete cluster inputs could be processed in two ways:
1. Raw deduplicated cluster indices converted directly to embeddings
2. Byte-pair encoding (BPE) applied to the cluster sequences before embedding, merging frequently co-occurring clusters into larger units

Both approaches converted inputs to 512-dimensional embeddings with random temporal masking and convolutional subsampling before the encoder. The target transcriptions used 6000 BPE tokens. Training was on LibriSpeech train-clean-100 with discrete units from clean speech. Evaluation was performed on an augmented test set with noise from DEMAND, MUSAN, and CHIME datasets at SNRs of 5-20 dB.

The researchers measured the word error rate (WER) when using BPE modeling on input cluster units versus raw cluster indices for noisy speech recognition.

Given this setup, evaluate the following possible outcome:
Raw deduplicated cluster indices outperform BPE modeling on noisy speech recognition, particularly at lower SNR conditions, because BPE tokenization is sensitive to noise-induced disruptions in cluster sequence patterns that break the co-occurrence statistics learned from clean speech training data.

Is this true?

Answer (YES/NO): NO